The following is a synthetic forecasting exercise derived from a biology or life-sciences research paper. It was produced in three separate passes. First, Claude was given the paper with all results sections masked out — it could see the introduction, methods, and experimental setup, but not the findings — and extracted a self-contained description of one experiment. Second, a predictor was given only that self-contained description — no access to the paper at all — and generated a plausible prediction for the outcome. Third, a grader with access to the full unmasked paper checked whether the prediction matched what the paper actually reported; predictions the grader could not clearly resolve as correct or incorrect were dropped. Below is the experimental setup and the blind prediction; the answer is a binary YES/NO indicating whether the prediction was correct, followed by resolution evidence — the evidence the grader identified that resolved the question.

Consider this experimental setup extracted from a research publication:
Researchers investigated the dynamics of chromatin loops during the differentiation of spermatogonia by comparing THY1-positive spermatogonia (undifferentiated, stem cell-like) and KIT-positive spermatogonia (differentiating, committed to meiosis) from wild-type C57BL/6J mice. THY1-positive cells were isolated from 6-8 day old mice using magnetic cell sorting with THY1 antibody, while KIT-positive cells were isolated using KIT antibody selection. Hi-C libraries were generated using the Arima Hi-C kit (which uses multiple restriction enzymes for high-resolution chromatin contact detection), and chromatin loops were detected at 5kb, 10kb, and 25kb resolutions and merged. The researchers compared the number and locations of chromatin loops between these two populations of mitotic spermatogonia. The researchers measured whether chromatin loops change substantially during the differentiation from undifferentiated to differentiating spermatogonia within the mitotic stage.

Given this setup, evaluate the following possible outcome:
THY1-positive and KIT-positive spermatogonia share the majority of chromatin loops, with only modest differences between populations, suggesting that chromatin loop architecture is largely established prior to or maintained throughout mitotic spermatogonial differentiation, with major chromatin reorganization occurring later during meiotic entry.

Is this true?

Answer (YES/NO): YES